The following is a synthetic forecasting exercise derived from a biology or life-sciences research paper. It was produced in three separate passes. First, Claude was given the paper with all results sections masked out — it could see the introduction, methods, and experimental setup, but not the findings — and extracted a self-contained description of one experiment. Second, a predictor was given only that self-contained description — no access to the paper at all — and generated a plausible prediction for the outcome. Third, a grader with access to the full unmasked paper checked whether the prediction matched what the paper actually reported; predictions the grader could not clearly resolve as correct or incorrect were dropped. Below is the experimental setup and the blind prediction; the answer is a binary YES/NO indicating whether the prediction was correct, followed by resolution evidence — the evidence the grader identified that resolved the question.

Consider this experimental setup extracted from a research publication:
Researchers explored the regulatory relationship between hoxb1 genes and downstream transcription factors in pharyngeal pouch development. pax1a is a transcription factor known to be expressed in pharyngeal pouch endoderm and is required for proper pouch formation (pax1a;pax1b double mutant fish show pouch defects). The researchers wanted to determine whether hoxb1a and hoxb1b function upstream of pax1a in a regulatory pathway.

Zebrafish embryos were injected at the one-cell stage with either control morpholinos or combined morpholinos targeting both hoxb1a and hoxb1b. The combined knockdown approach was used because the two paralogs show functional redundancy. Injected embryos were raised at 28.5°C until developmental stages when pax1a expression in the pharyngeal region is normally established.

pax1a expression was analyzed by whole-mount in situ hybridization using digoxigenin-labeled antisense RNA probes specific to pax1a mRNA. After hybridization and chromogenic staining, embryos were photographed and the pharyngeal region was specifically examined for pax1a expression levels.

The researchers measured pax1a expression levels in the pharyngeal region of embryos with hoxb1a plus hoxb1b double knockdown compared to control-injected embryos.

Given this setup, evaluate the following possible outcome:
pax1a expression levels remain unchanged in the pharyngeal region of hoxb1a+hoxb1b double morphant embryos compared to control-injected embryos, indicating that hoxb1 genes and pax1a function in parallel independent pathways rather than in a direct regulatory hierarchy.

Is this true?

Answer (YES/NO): NO